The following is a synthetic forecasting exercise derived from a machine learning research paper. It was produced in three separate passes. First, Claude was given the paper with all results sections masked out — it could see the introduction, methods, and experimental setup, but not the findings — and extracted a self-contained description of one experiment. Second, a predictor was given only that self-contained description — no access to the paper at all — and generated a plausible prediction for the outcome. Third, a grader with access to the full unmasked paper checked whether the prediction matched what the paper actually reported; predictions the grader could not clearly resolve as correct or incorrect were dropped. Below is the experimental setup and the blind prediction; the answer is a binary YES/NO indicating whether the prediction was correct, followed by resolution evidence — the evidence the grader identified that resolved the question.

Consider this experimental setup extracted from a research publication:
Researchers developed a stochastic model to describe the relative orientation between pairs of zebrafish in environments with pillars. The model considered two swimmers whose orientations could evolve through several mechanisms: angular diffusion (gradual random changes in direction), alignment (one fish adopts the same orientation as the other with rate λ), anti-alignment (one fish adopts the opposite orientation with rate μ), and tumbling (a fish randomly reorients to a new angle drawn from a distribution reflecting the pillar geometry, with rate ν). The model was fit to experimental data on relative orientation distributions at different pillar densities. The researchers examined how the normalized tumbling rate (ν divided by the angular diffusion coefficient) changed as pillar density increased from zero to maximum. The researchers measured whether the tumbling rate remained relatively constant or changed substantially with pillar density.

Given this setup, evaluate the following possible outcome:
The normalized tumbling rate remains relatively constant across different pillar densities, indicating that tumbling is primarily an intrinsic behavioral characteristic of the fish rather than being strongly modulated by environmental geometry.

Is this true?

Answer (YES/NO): NO